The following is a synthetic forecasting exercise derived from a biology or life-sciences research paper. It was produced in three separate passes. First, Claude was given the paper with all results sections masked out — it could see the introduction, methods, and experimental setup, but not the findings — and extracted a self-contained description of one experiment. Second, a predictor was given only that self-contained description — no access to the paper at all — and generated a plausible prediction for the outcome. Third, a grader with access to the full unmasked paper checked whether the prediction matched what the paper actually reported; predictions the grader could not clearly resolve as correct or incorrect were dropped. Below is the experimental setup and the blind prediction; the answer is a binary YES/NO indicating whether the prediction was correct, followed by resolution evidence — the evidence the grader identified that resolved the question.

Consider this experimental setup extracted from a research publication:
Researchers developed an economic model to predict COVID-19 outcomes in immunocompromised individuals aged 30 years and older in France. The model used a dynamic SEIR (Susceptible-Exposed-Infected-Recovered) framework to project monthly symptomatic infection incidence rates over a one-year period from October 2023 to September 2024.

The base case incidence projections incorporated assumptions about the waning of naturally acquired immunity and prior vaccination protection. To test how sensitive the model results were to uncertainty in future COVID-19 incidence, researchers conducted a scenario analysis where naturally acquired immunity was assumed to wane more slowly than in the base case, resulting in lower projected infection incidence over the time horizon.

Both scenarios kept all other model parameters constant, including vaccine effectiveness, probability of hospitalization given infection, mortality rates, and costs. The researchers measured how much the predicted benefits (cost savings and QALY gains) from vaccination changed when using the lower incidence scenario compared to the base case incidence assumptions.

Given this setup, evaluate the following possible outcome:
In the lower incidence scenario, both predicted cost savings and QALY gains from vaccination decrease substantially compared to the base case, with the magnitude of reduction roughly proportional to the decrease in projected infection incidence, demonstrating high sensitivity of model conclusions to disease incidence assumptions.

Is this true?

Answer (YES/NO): YES